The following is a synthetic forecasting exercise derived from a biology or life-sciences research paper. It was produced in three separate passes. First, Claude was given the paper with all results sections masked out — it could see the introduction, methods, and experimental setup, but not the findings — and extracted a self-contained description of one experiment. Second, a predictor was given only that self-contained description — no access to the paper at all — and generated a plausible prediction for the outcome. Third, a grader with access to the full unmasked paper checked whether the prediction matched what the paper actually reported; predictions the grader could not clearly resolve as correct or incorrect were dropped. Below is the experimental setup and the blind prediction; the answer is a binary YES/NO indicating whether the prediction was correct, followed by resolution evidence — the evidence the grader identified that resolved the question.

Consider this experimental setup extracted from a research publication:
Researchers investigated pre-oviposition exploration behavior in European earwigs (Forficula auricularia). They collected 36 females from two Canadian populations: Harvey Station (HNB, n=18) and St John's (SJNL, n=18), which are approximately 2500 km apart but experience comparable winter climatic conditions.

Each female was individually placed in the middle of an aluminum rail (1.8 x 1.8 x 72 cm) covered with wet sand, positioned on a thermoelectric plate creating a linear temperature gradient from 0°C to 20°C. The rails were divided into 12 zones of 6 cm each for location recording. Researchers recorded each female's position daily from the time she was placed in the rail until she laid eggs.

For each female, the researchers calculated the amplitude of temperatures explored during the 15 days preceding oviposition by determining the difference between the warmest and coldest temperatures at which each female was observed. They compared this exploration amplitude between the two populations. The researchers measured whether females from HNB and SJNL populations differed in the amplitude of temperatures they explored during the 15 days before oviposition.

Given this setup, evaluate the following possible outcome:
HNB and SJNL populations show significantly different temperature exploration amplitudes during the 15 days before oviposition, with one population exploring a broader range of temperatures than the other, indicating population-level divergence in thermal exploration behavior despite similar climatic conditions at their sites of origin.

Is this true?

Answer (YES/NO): YES